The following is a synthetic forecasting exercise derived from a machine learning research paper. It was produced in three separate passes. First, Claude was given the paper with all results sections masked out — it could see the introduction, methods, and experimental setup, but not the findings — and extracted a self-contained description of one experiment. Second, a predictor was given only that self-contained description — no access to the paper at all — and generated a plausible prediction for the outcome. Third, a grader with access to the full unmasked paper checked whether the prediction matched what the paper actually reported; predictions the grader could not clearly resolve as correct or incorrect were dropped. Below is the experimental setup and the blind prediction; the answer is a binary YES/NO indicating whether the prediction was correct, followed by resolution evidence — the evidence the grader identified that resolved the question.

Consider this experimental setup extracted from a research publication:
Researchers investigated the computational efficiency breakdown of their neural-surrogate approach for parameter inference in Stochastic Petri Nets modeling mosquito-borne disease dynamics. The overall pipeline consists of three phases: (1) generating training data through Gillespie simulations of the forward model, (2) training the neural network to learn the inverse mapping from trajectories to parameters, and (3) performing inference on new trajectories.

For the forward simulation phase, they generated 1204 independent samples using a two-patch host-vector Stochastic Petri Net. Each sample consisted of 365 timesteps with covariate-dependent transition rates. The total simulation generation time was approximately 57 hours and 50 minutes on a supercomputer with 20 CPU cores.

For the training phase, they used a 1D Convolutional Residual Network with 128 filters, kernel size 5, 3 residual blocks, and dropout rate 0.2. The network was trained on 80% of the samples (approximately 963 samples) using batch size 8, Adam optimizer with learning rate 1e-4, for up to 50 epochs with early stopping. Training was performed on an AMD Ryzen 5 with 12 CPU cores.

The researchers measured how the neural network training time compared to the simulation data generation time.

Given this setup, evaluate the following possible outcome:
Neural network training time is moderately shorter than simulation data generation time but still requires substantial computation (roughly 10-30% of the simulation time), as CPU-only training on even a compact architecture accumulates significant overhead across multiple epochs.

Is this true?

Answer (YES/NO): NO